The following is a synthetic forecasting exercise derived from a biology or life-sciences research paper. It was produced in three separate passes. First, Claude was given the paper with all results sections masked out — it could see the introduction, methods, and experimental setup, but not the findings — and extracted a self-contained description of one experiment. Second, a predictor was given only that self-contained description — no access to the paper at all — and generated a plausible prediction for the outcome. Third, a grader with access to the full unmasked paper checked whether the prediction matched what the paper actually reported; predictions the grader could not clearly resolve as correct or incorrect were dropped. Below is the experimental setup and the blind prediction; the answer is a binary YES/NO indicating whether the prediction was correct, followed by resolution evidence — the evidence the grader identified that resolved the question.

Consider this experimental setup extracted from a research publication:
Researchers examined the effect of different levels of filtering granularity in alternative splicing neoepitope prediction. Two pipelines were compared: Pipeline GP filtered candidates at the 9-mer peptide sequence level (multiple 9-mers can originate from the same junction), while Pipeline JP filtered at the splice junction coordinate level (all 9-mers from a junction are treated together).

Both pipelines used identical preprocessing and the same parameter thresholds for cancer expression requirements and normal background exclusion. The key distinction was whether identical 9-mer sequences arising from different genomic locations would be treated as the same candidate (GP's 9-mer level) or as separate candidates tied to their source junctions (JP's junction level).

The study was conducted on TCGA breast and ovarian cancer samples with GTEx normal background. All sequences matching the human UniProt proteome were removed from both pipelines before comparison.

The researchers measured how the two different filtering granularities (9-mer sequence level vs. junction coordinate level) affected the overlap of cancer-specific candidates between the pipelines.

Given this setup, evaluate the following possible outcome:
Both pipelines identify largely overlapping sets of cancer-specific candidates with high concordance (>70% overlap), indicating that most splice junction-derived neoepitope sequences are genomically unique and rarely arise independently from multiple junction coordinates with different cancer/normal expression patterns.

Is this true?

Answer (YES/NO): NO